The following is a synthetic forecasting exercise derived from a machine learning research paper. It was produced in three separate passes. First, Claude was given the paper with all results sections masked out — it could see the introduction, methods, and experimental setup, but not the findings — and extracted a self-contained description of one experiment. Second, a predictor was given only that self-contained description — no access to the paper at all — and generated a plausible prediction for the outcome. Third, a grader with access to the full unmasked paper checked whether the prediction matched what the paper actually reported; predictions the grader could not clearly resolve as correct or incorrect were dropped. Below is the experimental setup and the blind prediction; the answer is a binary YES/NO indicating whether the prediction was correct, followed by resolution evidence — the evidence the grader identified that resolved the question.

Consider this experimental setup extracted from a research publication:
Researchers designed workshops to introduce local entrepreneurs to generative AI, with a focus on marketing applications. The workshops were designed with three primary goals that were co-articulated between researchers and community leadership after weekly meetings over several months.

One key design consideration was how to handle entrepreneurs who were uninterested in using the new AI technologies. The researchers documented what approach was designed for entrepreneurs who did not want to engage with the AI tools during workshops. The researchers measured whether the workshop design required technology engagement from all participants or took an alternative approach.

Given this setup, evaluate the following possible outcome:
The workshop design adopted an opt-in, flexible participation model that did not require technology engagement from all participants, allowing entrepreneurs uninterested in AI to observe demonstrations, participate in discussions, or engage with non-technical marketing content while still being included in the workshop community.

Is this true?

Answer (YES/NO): YES